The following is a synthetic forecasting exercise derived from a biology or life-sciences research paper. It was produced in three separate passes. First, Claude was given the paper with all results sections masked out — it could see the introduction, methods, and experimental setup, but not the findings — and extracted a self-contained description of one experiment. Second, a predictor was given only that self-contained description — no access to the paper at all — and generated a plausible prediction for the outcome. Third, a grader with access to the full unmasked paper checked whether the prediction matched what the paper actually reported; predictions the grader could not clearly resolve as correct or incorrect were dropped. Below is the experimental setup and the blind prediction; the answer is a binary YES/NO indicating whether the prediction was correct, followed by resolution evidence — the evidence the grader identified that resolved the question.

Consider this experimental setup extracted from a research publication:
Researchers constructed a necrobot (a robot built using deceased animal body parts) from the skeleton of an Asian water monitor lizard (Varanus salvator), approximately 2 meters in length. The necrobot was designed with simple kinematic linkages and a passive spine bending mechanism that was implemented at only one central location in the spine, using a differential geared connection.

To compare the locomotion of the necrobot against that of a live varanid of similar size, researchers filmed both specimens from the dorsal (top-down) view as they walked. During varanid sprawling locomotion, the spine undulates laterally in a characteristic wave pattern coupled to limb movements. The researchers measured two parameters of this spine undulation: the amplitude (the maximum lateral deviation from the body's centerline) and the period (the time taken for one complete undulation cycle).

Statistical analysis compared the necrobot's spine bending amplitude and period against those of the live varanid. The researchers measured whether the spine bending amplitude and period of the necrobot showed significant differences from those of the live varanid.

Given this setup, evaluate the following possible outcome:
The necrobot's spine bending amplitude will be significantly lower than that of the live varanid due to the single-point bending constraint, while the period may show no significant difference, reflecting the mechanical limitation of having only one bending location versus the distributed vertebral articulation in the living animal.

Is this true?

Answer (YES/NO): NO